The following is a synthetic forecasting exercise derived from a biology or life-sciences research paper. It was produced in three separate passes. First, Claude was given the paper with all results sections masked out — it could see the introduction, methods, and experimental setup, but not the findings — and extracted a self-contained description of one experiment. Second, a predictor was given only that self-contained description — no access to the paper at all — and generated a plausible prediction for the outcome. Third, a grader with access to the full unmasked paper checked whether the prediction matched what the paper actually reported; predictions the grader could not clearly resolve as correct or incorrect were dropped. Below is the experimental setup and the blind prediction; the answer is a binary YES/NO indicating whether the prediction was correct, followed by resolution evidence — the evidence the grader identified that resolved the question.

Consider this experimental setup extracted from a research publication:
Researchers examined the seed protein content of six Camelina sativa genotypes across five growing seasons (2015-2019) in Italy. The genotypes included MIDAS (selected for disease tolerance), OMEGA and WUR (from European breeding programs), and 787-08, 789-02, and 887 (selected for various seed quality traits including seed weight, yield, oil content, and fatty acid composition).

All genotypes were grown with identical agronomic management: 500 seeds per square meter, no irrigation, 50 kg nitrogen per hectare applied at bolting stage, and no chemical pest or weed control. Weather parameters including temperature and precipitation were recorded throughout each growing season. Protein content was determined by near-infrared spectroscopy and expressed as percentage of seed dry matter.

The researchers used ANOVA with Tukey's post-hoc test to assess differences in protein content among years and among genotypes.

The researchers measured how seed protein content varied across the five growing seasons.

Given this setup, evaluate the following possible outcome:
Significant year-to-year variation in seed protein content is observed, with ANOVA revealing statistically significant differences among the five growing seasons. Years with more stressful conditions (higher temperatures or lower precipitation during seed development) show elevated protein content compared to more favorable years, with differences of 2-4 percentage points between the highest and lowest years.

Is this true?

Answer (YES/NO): NO